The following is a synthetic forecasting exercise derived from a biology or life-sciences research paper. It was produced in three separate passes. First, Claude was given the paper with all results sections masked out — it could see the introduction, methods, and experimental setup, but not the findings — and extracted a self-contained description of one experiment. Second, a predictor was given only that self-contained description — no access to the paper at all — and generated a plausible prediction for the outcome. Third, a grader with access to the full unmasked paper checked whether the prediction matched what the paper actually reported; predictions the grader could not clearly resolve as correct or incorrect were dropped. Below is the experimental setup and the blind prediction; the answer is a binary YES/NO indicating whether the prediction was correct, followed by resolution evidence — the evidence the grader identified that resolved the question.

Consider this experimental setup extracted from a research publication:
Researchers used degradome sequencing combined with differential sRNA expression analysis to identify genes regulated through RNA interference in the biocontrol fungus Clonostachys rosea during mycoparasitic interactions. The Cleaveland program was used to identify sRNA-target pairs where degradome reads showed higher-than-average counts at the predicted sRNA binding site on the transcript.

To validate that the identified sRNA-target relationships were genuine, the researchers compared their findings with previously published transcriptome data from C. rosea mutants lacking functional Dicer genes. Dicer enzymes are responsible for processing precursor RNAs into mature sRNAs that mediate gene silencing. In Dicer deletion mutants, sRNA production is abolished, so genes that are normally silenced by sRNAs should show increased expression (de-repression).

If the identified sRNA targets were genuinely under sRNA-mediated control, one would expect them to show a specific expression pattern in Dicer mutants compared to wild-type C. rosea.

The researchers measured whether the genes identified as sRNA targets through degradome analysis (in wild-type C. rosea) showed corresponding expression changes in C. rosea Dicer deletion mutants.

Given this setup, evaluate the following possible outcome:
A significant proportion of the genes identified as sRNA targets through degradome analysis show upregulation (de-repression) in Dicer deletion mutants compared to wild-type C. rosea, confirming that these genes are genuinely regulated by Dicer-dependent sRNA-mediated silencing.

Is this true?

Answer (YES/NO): YES